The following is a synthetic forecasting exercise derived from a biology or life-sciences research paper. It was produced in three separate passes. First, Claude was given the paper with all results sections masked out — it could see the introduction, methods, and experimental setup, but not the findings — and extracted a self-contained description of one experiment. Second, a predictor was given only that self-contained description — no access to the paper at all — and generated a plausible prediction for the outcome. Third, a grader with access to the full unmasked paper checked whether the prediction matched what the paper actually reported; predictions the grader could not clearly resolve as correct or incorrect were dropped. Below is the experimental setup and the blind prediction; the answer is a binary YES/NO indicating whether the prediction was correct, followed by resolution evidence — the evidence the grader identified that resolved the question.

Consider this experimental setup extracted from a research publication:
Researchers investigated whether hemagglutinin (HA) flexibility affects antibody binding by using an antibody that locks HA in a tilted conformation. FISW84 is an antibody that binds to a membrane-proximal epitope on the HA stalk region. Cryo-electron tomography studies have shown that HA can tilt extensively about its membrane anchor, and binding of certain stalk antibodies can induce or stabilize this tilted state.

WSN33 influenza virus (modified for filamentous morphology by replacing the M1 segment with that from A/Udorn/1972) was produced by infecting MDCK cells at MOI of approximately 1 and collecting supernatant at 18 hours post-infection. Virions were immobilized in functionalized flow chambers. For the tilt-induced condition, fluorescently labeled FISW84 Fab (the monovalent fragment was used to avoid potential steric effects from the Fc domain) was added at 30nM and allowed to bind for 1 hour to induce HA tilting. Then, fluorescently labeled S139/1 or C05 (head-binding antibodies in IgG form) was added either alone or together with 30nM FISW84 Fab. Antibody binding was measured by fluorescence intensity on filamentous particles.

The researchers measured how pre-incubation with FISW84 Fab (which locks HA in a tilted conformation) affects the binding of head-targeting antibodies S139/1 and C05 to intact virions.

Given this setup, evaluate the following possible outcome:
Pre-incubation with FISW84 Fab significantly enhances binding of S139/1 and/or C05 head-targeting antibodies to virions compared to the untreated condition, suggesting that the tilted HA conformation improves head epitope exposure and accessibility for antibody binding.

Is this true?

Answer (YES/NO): NO